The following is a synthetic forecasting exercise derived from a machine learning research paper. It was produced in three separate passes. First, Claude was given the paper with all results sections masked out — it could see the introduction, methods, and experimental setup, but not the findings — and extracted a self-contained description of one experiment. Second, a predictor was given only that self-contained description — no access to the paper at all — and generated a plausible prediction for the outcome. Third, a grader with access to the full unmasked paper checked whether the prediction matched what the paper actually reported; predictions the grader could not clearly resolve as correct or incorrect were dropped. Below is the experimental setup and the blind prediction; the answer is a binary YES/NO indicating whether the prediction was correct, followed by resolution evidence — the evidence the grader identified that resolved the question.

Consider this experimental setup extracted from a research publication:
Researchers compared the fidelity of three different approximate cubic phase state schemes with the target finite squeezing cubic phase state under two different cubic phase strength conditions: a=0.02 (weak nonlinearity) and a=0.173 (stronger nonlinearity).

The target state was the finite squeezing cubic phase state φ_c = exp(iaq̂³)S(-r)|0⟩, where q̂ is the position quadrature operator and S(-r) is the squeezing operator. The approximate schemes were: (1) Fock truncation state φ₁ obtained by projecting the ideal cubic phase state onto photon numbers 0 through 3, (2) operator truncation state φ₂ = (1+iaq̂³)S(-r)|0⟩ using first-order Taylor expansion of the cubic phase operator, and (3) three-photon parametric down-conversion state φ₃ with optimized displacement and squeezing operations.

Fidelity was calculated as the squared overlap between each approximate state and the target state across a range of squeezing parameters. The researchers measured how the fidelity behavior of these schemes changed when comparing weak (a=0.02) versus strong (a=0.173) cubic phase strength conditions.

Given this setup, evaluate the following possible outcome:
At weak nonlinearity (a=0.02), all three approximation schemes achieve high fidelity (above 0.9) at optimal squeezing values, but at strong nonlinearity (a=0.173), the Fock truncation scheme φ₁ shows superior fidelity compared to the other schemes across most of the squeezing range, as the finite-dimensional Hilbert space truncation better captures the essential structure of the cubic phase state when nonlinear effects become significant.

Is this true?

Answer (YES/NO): NO